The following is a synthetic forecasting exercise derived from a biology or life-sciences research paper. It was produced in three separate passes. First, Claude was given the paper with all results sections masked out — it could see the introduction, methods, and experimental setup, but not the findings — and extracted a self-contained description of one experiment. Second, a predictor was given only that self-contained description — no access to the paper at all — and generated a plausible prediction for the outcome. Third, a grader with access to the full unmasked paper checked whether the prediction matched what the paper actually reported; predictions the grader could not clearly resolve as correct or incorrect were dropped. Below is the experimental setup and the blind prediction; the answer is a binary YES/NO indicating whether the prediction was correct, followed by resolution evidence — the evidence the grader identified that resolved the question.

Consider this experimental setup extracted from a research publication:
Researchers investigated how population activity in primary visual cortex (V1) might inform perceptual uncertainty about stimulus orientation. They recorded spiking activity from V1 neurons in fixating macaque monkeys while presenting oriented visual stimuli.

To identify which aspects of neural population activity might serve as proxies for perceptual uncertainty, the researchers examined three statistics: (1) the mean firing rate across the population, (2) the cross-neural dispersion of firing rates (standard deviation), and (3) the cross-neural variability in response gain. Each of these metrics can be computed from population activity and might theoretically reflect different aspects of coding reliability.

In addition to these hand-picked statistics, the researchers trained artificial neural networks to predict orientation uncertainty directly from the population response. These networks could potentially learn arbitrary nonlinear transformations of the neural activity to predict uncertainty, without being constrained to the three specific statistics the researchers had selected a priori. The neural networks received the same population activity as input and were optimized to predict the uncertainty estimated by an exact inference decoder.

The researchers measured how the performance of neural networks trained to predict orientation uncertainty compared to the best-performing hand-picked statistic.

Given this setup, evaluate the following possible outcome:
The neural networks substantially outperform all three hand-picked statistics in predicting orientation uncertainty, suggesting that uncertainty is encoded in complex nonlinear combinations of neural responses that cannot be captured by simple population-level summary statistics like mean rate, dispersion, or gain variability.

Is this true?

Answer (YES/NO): NO